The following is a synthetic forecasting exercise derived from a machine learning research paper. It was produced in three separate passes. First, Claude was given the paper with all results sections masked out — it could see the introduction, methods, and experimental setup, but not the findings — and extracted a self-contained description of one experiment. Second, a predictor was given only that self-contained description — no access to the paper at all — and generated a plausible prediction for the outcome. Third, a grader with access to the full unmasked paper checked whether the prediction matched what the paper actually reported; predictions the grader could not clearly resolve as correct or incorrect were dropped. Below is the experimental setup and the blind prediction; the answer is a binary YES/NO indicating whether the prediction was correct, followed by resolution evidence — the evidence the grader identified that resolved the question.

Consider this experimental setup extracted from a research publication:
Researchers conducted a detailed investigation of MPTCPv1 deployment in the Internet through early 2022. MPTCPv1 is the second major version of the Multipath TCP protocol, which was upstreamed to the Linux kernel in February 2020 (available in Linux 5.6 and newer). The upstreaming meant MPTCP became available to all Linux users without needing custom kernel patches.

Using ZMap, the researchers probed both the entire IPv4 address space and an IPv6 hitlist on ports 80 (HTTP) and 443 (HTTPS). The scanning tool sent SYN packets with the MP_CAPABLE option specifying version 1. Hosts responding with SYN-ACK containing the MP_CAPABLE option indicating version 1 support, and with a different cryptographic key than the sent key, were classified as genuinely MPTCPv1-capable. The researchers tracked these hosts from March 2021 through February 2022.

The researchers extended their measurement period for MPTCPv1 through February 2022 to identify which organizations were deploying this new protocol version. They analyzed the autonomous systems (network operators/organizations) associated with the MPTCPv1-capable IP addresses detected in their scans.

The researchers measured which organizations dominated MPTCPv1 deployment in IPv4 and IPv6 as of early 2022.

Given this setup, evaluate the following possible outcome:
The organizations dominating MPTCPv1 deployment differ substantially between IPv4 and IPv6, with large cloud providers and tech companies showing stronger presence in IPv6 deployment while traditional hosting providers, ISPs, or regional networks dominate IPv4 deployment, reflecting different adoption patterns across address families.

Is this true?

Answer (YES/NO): NO